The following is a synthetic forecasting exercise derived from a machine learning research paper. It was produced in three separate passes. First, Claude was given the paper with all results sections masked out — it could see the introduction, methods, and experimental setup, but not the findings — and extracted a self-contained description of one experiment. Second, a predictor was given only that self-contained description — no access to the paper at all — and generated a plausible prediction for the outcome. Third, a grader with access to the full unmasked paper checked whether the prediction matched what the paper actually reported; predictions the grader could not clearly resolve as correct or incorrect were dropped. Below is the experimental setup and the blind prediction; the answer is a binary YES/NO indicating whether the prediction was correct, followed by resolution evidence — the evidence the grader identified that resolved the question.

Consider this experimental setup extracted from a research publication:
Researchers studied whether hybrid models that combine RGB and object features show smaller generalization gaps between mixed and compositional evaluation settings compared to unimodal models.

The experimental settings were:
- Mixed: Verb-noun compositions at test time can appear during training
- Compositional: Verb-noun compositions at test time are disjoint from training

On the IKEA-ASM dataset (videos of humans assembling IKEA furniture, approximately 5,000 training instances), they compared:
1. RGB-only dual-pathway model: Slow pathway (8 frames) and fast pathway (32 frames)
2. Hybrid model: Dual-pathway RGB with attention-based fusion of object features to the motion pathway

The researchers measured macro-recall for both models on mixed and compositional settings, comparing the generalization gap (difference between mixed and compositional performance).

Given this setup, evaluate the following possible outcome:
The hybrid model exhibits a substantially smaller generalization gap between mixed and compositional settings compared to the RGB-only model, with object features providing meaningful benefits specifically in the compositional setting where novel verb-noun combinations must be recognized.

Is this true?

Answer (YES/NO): YES